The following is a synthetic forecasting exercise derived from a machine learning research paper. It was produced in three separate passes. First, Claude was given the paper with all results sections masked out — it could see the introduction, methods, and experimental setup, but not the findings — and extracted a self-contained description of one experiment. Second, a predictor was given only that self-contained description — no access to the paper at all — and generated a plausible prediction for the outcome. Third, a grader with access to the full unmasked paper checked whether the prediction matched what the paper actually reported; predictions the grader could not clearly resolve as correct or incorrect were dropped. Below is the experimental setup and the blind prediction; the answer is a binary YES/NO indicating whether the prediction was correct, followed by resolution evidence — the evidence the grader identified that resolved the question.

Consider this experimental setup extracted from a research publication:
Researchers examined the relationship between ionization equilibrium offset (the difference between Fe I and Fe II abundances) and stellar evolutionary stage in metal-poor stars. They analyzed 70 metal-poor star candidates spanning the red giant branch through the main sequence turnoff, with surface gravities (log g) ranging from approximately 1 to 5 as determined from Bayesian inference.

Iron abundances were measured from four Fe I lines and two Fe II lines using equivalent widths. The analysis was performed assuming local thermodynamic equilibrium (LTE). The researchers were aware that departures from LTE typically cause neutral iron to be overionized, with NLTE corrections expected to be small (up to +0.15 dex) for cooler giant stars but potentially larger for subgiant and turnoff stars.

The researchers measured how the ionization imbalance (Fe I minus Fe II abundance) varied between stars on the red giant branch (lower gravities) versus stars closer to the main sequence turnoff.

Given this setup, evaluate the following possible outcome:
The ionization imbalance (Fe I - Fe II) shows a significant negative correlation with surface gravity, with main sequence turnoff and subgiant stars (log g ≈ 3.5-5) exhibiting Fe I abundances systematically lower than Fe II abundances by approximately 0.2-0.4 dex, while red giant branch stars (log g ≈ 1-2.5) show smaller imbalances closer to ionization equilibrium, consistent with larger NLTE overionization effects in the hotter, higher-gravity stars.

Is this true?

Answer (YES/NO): NO